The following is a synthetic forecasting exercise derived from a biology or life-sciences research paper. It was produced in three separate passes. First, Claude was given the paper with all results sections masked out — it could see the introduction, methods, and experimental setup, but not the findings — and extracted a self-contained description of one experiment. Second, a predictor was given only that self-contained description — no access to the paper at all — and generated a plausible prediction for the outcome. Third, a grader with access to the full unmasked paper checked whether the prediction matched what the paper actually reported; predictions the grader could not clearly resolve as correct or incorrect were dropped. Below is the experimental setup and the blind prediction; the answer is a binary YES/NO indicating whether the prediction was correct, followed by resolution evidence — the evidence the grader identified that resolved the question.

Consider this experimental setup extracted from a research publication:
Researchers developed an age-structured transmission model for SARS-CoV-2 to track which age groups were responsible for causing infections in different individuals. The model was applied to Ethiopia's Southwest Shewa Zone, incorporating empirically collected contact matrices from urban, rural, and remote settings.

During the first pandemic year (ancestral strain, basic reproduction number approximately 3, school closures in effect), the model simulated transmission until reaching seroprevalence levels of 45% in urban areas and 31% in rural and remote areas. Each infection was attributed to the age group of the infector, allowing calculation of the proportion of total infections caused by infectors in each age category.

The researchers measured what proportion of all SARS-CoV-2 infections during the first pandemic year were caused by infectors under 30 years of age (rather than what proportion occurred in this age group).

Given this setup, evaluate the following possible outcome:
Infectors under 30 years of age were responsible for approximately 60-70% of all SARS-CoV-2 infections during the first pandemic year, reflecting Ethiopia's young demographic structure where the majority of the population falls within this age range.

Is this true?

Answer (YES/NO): NO